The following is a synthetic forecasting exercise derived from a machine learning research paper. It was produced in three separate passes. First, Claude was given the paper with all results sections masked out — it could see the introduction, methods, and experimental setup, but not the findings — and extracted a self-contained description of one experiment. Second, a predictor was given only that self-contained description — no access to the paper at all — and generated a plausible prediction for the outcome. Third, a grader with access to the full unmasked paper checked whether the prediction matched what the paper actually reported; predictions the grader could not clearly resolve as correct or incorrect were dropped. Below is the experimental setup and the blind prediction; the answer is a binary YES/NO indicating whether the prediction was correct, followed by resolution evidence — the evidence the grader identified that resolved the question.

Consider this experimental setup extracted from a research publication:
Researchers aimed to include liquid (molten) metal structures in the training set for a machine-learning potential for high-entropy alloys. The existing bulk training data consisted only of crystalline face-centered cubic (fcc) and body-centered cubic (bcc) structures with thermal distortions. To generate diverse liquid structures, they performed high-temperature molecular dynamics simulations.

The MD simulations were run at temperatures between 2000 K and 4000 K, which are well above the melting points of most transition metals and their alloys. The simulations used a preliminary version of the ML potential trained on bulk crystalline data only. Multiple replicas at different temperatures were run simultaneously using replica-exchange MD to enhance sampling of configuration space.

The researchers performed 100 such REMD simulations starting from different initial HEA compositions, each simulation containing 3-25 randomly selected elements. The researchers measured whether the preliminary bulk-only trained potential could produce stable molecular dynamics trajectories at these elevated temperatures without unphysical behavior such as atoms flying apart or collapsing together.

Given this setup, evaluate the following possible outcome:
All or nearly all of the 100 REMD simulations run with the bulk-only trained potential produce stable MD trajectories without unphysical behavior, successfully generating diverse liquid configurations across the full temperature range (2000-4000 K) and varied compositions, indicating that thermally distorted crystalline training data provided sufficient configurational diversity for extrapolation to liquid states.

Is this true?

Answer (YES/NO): YES